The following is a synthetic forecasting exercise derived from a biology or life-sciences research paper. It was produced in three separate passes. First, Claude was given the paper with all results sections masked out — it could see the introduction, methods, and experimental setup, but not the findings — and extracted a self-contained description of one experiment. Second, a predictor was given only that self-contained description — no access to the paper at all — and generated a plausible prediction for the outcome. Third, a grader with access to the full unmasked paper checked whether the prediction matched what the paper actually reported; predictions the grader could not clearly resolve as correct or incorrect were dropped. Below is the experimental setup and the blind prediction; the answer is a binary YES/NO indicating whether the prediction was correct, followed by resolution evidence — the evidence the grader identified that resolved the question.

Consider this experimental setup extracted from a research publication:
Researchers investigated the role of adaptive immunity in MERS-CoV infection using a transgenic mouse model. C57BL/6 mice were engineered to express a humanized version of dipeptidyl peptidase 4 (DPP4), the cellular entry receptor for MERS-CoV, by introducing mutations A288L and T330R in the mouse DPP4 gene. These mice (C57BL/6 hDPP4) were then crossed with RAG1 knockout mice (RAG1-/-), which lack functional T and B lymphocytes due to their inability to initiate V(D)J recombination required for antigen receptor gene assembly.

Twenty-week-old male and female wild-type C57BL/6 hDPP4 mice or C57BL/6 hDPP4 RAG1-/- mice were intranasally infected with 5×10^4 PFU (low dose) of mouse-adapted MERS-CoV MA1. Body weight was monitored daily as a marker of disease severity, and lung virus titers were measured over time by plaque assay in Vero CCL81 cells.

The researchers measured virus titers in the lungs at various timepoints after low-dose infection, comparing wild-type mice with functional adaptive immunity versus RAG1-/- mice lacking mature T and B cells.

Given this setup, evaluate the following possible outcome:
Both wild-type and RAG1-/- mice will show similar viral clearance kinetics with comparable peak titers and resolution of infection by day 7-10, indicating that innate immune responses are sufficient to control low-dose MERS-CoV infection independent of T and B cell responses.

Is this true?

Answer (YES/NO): NO